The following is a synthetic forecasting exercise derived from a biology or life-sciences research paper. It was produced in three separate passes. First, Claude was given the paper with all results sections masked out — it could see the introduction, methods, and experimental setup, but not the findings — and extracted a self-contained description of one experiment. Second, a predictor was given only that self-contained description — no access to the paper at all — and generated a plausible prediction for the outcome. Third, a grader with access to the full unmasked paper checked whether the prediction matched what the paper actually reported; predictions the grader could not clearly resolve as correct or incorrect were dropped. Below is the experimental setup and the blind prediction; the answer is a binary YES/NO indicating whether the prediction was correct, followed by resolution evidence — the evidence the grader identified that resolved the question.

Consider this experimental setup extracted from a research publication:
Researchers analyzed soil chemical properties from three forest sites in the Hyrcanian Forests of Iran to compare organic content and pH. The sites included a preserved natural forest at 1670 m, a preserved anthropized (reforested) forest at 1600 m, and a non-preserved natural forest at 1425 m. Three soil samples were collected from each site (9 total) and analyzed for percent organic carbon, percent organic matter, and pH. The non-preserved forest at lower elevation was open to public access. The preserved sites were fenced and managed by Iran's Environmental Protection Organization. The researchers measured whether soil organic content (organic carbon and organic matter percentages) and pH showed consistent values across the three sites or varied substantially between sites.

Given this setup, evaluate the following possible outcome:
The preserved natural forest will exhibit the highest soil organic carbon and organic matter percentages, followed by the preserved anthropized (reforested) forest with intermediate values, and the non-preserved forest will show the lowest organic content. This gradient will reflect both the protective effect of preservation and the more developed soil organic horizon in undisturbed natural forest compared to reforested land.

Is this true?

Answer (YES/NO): NO